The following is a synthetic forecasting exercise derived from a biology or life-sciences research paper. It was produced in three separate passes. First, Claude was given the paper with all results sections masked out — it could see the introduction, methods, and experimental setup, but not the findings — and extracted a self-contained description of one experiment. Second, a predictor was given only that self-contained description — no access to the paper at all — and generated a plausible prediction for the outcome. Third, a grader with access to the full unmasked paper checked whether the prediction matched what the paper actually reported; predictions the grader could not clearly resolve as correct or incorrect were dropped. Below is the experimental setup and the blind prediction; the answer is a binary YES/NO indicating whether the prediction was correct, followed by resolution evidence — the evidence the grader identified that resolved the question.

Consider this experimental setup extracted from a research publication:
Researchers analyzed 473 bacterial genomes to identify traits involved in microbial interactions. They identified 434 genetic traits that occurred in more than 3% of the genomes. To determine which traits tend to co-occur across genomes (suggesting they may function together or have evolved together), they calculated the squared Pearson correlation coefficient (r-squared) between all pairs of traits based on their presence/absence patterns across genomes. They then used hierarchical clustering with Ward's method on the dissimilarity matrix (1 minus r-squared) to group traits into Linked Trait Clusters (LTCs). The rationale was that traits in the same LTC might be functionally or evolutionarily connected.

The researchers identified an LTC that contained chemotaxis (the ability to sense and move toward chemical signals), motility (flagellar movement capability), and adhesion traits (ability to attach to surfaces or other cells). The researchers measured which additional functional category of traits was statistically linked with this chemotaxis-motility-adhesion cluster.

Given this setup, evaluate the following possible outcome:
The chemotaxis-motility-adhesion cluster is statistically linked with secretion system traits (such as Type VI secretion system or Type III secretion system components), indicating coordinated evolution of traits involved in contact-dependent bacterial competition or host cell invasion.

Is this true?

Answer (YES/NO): NO